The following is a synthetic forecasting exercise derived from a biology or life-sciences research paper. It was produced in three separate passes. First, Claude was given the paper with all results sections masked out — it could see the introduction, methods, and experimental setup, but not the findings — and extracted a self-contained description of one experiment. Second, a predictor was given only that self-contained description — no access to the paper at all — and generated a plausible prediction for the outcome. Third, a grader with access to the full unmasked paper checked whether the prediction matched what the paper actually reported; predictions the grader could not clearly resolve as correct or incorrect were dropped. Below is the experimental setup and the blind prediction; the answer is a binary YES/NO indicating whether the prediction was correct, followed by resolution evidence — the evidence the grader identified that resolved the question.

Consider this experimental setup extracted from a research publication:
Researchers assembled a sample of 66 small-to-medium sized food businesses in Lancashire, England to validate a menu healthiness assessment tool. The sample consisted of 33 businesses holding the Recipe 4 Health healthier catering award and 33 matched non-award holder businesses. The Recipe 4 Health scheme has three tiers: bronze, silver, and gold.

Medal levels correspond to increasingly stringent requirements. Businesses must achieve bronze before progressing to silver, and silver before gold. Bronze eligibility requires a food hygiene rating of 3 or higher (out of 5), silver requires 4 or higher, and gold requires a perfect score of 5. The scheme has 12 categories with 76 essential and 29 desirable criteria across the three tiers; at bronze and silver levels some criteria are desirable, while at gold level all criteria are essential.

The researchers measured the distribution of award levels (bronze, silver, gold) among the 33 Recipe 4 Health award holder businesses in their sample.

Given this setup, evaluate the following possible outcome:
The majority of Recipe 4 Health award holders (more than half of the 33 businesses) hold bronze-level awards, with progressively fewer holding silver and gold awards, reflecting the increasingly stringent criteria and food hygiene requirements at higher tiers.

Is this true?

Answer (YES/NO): NO